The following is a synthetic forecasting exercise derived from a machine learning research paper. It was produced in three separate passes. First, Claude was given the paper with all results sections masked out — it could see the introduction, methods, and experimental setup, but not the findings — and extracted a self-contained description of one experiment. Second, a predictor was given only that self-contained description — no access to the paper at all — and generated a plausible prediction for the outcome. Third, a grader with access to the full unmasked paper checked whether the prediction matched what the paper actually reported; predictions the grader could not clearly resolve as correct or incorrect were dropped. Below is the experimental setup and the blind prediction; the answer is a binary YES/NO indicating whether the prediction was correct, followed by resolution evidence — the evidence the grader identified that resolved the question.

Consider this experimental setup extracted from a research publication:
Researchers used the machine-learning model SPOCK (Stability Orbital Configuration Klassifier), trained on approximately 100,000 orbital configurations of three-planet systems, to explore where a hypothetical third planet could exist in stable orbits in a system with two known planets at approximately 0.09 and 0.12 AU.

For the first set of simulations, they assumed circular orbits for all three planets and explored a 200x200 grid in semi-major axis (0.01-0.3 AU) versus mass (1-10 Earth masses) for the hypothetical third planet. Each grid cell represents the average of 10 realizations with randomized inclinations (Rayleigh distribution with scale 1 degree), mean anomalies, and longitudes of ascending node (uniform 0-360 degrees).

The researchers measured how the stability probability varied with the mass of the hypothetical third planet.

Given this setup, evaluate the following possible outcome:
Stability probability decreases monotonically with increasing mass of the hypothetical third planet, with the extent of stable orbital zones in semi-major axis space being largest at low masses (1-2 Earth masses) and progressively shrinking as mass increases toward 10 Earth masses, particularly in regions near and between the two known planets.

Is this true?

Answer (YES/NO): NO